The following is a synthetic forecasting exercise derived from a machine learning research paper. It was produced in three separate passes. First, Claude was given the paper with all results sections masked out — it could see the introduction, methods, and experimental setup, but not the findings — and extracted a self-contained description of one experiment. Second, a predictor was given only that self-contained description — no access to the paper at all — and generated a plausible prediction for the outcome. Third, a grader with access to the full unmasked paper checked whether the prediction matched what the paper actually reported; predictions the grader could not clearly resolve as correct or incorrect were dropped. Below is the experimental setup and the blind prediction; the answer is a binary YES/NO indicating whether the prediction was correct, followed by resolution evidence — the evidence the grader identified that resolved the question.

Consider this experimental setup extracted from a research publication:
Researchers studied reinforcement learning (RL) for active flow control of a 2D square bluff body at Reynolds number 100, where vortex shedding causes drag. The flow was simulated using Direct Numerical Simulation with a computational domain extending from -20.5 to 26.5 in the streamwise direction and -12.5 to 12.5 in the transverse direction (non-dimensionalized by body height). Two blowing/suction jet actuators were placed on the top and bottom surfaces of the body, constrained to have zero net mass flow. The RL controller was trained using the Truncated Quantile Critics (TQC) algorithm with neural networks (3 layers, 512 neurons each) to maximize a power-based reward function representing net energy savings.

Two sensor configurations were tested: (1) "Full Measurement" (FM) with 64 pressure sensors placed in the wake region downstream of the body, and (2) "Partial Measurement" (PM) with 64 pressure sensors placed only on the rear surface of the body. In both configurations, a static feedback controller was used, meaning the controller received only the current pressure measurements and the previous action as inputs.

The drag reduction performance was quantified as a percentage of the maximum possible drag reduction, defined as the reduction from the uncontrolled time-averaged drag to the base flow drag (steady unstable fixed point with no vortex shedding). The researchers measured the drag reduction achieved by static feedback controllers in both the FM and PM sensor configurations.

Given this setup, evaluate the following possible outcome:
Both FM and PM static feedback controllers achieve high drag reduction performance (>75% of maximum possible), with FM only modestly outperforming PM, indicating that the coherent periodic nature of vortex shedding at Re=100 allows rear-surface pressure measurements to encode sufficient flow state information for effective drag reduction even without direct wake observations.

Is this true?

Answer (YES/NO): NO